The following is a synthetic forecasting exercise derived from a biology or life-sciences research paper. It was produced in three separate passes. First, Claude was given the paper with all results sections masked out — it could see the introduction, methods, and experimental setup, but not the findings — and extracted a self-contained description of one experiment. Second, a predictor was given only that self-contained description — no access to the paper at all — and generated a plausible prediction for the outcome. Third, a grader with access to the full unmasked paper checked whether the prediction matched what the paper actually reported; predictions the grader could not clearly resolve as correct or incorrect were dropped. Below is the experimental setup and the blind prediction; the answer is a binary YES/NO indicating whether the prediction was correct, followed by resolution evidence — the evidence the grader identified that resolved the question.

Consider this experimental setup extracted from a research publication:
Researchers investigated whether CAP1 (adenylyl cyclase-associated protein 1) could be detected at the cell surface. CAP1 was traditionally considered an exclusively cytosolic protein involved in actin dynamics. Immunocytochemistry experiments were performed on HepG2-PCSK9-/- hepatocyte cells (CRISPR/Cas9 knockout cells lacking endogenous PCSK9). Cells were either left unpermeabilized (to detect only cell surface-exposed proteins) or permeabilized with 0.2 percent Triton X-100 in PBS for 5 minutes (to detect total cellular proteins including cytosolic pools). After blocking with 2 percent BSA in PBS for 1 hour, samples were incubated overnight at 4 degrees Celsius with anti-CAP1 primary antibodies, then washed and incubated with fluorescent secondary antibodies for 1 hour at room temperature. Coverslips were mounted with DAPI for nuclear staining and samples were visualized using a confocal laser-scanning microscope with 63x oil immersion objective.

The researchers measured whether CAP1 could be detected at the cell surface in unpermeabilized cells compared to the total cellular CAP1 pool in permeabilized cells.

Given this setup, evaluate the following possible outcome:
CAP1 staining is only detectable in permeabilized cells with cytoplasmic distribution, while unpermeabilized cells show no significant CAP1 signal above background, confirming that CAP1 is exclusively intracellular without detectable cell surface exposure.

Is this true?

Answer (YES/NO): NO